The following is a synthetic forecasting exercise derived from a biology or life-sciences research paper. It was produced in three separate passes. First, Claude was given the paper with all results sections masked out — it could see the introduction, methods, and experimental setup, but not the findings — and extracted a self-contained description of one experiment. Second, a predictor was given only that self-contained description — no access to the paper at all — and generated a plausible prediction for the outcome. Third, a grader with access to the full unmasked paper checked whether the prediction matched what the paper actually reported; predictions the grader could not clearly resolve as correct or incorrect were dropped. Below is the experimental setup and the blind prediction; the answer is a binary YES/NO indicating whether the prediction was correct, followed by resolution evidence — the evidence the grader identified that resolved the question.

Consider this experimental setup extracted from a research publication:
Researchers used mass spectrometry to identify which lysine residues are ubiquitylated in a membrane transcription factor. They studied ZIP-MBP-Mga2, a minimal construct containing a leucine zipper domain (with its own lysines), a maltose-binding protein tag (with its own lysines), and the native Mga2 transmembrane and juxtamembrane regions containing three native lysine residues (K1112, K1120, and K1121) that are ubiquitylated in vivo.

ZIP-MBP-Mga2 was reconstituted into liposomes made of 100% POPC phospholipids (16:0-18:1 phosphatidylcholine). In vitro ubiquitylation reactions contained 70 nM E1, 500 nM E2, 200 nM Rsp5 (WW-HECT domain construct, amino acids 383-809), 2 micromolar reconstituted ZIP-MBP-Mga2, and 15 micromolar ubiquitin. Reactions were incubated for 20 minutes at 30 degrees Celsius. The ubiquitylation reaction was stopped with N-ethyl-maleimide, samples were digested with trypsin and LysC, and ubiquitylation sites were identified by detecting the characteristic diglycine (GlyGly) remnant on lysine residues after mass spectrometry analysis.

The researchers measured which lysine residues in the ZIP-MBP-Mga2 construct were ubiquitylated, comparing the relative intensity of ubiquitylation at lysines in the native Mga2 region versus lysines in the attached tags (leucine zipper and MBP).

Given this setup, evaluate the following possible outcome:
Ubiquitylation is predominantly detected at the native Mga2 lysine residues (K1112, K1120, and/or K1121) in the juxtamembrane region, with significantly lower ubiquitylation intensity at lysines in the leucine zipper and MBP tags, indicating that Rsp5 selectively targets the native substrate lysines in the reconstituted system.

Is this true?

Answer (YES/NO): NO